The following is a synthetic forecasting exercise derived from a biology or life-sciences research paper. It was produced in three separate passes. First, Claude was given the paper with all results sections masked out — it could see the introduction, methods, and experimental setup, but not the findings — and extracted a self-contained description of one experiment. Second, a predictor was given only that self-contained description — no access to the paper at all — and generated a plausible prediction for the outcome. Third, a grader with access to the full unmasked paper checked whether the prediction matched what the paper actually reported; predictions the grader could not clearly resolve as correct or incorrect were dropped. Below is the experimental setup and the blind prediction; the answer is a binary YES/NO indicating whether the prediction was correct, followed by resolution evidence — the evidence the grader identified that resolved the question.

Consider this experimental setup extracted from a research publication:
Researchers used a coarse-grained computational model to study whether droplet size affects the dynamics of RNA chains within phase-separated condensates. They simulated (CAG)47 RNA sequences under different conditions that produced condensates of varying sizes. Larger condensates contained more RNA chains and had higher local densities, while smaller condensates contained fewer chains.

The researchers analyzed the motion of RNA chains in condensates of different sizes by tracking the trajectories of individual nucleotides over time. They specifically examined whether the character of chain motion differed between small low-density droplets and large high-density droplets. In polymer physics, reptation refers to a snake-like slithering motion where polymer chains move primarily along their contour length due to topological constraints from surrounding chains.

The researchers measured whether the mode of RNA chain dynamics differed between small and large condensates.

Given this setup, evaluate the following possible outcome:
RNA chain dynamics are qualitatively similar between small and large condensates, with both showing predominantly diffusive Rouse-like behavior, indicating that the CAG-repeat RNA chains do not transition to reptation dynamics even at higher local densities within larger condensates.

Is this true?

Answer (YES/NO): NO